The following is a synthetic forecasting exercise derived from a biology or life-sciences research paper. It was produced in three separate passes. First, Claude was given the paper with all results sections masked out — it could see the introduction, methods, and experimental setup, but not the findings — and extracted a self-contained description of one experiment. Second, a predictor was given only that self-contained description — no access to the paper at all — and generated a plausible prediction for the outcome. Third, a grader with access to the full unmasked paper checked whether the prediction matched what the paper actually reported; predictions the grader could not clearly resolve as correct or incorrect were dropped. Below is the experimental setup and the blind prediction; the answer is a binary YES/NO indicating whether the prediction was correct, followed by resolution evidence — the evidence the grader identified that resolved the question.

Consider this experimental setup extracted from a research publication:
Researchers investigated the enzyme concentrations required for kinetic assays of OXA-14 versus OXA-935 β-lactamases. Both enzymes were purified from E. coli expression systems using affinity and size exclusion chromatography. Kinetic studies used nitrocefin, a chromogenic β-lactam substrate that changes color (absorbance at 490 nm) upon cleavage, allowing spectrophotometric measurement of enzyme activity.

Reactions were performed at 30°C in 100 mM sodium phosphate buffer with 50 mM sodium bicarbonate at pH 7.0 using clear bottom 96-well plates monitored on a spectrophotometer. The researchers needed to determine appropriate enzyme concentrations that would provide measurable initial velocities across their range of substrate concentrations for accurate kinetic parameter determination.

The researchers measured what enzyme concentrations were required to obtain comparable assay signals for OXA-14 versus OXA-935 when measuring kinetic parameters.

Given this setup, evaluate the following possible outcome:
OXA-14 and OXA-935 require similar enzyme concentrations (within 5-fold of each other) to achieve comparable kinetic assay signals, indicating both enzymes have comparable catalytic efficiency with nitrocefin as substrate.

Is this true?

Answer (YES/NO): NO